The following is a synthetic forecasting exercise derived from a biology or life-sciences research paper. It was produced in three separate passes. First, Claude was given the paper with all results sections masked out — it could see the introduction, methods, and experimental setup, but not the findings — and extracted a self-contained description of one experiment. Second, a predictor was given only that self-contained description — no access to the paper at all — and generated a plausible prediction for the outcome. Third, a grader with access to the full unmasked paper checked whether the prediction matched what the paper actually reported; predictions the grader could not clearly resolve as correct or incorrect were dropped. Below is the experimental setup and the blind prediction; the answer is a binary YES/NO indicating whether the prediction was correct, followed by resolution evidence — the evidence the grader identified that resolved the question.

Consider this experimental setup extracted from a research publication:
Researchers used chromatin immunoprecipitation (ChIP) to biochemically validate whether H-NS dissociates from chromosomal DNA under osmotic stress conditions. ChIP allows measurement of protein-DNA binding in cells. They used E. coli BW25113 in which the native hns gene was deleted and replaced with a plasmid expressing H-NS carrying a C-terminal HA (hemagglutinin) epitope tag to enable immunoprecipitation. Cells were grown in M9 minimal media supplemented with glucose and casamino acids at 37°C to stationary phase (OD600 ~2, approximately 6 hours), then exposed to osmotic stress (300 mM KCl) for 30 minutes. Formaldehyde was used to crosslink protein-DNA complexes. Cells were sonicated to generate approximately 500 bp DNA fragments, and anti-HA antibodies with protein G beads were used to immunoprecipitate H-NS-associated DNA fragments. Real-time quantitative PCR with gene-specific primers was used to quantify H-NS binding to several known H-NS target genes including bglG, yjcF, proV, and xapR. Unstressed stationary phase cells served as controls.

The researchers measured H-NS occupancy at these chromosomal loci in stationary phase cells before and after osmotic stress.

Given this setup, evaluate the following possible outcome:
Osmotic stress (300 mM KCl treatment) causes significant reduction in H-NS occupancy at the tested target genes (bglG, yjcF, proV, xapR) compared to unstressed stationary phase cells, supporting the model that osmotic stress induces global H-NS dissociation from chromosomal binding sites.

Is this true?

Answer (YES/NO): YES